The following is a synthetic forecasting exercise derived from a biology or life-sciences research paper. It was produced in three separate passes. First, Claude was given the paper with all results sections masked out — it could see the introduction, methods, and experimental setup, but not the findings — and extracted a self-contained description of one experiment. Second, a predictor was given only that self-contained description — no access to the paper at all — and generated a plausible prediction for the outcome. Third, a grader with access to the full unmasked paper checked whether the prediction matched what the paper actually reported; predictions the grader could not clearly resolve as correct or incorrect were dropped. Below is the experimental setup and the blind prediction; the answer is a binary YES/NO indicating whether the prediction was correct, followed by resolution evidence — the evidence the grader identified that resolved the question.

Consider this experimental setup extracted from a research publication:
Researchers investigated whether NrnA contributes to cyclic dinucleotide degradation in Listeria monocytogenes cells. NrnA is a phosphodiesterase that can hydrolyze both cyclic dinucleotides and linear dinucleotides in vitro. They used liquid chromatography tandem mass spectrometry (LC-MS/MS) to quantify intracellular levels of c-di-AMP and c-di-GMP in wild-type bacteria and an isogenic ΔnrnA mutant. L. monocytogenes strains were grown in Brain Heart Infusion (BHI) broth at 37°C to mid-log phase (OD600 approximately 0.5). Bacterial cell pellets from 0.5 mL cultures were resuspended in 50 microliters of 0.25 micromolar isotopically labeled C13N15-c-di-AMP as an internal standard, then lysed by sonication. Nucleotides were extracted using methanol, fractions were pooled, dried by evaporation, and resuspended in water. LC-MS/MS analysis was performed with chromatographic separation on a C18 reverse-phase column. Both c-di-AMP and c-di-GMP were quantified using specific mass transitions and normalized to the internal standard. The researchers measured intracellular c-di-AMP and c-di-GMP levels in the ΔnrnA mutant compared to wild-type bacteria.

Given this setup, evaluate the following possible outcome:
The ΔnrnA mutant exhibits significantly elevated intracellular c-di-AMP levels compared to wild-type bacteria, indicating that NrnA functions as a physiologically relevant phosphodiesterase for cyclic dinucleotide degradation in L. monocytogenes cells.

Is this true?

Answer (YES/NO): NO